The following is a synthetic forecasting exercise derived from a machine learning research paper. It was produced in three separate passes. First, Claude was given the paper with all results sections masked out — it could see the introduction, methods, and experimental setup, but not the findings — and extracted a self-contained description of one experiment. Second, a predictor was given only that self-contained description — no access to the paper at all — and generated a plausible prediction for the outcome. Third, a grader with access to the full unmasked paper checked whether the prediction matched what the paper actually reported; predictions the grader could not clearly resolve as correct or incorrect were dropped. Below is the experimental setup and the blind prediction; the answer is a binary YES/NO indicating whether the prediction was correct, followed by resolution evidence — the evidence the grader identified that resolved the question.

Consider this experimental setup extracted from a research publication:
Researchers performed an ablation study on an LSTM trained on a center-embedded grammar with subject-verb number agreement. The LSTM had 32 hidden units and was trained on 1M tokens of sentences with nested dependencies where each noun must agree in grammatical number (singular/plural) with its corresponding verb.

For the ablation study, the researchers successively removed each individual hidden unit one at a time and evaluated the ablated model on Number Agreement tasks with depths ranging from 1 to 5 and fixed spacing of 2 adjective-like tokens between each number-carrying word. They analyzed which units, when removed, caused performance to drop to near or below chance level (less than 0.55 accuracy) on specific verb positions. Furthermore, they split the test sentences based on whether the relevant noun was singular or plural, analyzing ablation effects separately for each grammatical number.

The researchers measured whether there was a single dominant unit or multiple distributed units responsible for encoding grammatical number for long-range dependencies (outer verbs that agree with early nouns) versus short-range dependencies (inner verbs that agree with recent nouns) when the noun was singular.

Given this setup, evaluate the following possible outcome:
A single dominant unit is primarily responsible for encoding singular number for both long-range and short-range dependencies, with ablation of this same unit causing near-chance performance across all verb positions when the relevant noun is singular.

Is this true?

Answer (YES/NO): NO